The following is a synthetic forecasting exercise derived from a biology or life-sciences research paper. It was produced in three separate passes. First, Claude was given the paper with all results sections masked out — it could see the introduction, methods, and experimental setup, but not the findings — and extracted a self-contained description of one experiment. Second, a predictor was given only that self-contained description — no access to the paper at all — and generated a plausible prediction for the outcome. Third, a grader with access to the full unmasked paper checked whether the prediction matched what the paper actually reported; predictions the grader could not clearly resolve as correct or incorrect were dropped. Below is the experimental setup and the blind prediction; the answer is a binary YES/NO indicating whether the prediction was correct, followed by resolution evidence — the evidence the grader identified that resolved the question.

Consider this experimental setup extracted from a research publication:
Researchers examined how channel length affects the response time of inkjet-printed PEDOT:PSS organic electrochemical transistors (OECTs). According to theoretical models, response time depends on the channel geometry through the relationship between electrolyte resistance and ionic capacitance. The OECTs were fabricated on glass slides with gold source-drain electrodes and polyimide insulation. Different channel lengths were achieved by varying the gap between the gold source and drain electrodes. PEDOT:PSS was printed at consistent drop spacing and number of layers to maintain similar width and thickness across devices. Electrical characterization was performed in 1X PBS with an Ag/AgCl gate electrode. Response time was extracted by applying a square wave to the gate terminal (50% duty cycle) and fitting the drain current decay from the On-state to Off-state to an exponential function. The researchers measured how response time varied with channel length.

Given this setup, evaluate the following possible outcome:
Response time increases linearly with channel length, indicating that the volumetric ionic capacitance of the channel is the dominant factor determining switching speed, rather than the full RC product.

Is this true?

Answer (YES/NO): NO